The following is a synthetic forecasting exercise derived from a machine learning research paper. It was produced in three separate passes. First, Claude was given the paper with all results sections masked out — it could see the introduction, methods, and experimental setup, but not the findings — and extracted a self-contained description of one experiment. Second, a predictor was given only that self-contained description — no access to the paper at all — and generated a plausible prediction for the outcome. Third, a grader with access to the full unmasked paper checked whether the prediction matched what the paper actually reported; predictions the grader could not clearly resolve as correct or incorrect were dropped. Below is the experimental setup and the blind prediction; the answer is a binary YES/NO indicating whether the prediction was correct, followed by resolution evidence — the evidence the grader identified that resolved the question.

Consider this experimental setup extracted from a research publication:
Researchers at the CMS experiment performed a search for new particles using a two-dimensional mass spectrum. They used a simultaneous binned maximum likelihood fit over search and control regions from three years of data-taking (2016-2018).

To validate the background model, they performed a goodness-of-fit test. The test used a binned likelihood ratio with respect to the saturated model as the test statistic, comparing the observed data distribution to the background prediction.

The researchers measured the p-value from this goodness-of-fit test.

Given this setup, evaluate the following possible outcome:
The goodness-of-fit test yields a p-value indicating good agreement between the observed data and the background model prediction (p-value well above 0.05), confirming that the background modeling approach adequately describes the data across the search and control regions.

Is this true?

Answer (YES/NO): YES